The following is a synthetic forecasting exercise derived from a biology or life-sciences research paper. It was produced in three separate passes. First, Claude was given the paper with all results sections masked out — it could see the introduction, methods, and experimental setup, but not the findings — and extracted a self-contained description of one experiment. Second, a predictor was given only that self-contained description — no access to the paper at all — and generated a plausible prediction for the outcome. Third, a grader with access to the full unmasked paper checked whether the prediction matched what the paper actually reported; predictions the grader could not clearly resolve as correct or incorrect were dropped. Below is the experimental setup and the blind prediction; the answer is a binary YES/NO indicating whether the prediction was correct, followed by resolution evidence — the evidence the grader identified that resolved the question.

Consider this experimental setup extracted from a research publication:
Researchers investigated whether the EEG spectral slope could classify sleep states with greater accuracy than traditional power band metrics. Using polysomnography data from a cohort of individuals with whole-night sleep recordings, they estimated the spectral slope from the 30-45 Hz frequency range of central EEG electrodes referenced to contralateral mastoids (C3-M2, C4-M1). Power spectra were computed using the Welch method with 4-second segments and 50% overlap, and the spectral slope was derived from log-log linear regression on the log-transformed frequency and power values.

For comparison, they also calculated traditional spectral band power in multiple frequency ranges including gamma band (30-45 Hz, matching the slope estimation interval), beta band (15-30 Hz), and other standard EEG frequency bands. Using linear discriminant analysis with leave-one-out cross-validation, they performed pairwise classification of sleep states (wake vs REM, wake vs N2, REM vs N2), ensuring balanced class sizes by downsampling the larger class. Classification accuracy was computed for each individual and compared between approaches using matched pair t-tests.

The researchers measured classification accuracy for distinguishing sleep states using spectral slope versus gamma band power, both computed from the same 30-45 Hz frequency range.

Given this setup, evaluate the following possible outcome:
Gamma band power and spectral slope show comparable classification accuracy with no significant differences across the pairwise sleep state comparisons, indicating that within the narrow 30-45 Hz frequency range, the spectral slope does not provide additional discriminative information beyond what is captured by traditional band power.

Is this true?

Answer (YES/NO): NO